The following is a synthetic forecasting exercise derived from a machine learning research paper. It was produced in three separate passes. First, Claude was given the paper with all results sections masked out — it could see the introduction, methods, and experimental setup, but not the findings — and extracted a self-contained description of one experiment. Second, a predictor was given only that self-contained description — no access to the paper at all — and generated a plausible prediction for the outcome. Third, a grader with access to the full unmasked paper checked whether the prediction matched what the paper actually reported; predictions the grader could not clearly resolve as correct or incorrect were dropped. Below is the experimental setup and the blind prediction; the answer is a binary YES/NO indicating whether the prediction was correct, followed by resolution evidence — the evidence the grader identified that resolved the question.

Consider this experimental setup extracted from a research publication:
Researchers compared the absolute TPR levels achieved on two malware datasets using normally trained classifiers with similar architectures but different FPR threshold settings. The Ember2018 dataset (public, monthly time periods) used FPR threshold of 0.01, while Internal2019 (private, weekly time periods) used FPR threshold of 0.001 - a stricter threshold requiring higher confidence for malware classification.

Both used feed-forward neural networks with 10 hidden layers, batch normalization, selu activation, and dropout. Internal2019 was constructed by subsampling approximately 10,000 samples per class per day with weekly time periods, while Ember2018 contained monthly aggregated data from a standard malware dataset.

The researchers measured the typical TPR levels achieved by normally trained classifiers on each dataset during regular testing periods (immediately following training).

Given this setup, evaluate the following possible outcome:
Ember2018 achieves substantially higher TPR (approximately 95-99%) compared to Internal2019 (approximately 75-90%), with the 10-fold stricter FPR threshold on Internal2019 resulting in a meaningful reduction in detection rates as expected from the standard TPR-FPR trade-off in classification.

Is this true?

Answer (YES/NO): NO